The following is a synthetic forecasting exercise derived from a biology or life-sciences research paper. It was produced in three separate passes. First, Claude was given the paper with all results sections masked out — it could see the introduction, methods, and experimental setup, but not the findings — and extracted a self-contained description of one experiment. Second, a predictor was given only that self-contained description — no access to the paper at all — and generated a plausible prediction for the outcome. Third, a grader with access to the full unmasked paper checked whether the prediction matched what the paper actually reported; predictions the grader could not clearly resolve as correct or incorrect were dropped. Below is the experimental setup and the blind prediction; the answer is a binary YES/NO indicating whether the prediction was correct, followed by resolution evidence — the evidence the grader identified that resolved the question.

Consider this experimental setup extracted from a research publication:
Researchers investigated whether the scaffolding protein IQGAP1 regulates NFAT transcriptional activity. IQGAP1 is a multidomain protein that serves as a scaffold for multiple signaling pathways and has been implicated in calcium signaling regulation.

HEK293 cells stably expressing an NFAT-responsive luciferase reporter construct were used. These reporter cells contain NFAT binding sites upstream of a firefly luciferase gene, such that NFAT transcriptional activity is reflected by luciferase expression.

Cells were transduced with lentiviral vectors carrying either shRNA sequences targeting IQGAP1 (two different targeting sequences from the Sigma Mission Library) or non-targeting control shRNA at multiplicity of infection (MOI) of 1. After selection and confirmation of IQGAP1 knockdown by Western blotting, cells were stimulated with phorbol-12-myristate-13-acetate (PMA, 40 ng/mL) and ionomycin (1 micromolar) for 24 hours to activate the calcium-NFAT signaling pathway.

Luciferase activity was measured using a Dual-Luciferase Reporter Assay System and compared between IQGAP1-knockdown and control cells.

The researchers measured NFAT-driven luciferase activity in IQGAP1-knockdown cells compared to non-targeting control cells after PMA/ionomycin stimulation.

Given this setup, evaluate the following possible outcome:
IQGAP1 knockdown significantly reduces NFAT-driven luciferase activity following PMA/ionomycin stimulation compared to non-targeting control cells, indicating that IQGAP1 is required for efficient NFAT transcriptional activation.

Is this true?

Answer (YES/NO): NO